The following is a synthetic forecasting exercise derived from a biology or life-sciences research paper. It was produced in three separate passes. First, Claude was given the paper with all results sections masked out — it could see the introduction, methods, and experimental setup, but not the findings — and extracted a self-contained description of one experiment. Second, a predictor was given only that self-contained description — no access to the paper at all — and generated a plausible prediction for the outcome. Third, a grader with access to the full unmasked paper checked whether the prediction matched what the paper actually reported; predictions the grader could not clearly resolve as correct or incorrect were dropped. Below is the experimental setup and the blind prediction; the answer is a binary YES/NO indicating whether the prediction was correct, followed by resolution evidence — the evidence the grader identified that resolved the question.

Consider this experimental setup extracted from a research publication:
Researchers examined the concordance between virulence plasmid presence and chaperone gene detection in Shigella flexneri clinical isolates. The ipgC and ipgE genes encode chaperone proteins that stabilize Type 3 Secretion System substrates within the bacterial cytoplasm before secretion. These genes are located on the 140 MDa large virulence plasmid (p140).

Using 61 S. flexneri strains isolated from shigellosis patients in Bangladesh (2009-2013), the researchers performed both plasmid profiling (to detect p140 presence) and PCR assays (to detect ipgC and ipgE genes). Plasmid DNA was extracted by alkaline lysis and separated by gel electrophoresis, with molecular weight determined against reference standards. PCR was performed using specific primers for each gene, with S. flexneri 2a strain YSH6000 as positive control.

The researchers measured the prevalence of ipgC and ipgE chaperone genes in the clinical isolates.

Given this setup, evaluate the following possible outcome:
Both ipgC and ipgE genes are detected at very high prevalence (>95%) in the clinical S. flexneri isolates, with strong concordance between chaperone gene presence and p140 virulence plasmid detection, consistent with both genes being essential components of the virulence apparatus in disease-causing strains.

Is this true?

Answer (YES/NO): NO